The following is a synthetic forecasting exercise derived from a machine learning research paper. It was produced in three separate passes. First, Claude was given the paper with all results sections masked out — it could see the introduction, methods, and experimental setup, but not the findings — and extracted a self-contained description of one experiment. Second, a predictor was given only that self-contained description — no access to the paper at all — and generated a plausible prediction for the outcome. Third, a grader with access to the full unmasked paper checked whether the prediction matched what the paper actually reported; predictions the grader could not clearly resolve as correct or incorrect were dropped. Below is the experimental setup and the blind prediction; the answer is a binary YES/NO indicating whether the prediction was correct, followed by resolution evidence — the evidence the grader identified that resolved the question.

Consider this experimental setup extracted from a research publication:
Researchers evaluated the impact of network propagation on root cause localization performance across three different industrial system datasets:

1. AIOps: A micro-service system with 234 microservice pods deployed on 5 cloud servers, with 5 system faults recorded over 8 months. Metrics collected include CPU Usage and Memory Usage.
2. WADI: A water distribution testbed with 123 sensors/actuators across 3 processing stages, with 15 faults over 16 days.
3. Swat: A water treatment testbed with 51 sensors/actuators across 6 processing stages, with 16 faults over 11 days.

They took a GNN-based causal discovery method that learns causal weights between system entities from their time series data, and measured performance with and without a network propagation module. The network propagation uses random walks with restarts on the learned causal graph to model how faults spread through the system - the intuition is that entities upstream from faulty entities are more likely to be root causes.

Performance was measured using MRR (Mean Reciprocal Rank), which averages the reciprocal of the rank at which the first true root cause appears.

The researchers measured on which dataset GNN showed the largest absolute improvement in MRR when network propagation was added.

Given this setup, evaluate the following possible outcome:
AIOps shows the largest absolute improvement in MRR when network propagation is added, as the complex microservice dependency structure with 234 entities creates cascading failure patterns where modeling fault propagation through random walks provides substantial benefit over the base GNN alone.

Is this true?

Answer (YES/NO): YES